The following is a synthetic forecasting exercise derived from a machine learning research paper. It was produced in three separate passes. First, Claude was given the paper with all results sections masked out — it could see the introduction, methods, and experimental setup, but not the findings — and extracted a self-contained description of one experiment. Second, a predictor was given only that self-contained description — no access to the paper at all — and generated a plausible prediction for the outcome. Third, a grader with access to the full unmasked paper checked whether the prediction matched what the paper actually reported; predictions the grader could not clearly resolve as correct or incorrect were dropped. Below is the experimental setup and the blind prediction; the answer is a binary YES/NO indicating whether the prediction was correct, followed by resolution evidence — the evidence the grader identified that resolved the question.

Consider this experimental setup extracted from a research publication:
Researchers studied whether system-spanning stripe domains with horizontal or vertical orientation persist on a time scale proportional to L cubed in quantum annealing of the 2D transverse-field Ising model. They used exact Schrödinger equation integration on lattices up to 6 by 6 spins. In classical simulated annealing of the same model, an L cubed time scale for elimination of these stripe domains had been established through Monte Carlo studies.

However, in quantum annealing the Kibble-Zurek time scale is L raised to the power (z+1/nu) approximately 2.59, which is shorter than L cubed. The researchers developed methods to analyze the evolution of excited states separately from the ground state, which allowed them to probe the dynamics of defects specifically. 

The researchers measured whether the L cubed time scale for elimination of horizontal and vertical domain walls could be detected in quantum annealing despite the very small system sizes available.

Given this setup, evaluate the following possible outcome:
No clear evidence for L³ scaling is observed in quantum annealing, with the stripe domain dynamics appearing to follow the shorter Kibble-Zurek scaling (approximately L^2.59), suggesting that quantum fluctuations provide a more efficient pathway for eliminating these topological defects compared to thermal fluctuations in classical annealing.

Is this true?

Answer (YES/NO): NO